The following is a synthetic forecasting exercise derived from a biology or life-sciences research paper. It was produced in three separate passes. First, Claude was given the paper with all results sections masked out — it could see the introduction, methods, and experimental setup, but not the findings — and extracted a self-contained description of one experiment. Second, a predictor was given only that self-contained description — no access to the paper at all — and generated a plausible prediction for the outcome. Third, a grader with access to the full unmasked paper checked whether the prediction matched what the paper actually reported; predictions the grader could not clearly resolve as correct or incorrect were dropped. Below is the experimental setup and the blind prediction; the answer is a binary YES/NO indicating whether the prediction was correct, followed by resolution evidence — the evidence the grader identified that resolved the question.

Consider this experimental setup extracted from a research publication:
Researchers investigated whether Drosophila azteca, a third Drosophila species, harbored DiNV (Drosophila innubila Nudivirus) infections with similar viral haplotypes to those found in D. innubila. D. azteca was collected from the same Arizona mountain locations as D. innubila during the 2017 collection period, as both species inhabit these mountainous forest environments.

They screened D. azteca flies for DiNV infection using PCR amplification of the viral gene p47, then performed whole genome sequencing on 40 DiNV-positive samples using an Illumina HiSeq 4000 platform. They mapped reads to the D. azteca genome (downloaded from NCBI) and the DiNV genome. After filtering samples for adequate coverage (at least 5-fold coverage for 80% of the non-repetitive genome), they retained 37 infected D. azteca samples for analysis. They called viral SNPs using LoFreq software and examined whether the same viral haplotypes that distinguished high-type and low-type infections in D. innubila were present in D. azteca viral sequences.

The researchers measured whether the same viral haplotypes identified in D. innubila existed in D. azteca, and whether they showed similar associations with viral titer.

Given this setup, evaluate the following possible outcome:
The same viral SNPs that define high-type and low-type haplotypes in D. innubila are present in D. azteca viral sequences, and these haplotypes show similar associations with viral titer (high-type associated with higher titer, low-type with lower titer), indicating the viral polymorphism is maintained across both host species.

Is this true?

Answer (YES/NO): YES